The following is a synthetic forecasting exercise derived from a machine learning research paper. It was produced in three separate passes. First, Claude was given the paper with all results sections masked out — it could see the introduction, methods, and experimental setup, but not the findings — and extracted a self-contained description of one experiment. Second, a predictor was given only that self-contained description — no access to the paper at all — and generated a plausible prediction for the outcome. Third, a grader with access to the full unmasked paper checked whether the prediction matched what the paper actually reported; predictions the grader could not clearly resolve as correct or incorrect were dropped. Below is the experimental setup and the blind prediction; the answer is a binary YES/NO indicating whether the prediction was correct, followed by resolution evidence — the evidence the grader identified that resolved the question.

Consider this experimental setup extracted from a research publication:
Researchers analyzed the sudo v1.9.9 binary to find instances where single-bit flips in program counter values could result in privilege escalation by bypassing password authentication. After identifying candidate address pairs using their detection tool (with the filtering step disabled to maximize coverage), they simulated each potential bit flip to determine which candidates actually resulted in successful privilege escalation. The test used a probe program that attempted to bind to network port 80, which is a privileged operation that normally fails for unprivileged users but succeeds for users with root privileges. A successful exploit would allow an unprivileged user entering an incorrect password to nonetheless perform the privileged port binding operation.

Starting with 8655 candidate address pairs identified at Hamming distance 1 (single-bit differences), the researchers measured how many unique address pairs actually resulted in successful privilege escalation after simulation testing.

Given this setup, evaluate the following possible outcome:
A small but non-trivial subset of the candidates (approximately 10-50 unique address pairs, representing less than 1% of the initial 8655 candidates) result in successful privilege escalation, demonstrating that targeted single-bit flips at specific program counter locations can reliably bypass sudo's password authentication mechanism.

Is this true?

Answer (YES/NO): YES